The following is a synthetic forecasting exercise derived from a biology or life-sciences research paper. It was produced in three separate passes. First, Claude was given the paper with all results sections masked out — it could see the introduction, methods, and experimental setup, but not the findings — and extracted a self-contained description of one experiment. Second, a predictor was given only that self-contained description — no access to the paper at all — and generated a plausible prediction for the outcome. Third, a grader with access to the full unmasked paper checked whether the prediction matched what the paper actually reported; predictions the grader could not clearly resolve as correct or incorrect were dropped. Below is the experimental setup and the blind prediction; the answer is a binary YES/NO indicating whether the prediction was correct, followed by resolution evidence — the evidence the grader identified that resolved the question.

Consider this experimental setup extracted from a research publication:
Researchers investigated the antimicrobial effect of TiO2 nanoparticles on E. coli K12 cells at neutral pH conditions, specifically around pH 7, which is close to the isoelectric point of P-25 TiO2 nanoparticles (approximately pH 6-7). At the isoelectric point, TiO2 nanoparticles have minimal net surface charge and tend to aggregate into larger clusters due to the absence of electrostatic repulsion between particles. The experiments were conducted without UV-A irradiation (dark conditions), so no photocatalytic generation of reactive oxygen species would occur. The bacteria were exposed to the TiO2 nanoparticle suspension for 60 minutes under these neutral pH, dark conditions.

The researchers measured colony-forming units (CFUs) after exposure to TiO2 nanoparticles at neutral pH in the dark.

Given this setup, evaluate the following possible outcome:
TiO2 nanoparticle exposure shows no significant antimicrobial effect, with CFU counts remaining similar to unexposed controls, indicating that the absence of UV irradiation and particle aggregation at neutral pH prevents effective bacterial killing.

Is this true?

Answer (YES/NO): YES